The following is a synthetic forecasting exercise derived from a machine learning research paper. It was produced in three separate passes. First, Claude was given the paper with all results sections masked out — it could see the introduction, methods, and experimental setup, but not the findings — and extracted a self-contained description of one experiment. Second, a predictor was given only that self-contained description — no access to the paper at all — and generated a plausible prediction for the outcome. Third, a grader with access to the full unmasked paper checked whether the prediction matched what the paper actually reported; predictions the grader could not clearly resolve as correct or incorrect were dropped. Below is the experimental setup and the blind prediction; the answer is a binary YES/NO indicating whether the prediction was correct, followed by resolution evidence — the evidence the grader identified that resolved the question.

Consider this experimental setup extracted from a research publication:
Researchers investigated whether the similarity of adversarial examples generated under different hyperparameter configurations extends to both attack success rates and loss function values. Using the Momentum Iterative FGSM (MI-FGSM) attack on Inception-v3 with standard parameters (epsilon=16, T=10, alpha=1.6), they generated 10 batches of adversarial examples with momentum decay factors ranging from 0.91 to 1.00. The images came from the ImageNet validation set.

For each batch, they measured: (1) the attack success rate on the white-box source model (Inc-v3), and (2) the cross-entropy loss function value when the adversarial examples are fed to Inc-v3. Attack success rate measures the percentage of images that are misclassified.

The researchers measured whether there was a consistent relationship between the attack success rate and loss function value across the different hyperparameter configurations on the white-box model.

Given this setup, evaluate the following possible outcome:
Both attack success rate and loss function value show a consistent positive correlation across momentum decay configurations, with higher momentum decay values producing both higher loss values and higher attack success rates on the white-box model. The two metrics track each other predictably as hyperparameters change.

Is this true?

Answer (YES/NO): NO